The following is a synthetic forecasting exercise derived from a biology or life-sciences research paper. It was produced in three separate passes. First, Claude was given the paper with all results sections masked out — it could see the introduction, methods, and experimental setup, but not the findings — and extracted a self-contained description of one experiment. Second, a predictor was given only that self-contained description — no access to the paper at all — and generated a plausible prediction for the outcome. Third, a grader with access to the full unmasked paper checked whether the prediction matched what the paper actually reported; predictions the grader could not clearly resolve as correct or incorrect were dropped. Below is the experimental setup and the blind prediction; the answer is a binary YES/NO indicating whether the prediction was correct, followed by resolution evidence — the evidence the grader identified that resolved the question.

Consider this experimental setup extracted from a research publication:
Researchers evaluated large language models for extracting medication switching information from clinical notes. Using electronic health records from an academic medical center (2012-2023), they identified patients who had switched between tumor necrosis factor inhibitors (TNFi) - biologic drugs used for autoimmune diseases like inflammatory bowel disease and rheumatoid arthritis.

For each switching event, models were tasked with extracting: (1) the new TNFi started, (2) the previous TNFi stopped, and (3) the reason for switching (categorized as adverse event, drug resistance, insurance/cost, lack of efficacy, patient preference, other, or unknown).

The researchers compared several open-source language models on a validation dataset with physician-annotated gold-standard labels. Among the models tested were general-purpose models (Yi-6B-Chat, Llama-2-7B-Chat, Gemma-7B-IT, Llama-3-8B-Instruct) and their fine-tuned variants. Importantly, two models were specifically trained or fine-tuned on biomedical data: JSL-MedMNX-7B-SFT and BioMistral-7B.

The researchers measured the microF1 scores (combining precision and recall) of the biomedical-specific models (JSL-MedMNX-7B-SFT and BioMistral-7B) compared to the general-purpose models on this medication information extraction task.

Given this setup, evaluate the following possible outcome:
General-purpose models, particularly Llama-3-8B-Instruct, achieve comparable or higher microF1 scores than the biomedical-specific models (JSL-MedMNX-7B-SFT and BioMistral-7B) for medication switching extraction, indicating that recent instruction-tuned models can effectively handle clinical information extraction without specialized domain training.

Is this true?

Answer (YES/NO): YES